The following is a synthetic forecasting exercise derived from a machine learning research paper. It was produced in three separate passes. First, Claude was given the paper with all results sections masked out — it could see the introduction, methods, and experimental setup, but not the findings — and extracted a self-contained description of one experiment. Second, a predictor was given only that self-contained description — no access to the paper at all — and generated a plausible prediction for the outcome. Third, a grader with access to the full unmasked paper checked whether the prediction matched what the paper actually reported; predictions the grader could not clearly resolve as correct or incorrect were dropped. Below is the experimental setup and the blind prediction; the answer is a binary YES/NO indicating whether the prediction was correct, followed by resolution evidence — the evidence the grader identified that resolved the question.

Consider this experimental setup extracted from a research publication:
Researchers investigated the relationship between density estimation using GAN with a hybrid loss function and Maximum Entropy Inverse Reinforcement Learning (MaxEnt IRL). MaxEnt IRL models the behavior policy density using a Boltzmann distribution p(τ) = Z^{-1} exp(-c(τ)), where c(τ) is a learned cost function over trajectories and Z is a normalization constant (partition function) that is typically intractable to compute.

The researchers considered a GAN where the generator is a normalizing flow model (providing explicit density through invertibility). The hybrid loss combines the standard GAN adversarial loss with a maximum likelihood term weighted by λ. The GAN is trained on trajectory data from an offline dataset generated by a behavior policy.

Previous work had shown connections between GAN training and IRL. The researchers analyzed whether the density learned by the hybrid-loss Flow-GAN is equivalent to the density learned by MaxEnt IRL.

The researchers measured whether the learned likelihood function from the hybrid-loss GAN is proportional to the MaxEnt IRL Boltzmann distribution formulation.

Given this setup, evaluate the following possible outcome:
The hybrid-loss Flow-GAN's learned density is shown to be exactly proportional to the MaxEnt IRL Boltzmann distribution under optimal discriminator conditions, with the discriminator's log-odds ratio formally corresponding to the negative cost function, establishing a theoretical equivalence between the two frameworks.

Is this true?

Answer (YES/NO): NO